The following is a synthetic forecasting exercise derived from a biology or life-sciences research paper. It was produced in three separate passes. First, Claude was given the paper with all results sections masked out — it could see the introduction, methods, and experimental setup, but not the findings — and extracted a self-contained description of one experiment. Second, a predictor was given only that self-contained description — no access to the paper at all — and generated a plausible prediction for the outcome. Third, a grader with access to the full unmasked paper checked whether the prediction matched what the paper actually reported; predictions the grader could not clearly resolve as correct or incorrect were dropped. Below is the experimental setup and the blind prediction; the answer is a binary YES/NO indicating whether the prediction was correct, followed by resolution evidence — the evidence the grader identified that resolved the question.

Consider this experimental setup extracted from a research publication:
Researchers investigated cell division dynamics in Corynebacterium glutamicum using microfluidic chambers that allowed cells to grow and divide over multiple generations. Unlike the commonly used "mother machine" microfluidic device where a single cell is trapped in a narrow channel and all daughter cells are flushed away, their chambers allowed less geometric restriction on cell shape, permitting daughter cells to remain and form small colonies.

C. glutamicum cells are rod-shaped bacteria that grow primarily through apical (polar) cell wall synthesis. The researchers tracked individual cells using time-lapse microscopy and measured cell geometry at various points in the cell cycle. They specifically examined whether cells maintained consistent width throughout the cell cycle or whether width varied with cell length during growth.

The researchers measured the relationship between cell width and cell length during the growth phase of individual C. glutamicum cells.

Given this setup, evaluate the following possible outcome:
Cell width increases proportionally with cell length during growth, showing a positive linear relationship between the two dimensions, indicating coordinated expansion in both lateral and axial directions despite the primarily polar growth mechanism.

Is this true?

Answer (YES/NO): NO